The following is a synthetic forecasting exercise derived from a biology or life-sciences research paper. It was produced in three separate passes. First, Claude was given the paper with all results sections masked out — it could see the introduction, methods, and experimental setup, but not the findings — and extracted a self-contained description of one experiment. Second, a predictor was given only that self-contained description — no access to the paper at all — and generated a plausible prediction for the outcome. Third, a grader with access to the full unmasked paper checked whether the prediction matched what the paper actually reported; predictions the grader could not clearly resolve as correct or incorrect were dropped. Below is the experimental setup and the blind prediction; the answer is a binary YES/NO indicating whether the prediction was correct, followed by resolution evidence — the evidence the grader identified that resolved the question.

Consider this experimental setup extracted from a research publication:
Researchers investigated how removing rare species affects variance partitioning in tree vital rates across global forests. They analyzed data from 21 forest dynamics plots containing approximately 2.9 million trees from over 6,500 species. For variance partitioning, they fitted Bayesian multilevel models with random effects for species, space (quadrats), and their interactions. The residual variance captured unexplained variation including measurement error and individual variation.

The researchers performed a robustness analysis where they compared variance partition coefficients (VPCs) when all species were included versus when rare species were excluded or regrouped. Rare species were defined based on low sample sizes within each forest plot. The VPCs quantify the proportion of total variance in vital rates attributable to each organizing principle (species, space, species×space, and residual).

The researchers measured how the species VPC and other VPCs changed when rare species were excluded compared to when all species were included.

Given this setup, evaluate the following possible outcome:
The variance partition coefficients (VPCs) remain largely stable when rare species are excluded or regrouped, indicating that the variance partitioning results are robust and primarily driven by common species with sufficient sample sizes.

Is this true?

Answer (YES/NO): YES